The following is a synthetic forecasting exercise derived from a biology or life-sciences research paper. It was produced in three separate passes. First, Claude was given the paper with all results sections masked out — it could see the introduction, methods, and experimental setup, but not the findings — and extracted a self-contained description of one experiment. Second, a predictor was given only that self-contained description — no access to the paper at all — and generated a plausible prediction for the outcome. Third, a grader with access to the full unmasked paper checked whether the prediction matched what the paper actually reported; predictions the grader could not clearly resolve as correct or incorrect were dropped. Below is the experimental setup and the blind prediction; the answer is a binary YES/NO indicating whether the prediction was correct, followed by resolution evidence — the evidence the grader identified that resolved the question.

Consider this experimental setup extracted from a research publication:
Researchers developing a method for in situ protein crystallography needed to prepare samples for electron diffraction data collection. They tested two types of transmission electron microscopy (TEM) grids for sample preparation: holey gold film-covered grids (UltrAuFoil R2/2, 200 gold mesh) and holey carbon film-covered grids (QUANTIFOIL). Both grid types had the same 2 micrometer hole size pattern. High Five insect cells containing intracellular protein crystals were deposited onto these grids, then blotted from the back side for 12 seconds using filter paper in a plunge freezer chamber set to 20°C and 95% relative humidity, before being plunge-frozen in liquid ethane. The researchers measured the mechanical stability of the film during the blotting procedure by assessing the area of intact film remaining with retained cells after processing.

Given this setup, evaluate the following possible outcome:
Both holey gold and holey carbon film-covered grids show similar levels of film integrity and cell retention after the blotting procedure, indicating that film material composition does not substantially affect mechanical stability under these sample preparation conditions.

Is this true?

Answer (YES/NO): NO